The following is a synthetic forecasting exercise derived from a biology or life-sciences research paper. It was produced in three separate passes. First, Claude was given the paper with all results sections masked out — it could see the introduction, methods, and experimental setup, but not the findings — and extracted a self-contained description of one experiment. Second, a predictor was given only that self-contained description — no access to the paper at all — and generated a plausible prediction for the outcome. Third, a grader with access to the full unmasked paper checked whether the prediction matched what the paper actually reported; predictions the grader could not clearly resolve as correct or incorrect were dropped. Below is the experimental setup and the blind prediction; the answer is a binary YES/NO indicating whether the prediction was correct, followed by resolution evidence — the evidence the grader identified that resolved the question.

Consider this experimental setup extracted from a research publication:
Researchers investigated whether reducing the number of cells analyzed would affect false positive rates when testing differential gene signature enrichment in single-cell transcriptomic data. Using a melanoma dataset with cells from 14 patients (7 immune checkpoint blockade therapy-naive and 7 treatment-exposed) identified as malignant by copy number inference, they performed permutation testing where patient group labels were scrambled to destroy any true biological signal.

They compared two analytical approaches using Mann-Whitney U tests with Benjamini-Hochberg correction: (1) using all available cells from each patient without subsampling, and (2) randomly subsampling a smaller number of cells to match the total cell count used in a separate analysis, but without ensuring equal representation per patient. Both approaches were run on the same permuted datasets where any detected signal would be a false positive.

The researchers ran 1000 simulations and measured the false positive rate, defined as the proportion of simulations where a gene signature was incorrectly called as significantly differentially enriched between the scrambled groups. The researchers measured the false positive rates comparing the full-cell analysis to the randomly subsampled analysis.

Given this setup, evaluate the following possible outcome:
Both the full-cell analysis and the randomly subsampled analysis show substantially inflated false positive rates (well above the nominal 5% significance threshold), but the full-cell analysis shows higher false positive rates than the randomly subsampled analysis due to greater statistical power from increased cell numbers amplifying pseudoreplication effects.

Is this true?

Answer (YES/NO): YES